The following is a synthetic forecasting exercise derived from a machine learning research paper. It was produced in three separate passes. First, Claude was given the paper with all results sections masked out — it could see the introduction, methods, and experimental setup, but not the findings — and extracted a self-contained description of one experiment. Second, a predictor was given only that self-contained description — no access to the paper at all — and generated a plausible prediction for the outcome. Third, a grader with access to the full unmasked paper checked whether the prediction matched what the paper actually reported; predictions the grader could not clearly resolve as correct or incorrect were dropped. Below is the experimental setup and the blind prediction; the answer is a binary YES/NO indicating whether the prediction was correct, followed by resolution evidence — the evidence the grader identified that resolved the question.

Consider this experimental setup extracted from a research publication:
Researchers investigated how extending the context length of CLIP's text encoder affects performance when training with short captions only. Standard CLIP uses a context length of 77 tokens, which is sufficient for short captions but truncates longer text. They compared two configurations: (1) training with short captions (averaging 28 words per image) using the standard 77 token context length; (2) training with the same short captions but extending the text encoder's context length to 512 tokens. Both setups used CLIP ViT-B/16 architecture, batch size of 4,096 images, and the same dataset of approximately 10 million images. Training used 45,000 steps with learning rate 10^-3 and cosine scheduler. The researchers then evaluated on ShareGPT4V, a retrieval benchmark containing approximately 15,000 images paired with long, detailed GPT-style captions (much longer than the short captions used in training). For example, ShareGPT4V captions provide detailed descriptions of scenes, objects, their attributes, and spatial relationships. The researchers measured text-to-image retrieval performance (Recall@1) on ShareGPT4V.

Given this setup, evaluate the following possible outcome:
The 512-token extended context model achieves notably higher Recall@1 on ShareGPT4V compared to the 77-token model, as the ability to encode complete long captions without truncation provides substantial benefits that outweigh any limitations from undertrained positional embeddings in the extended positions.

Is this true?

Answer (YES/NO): YES